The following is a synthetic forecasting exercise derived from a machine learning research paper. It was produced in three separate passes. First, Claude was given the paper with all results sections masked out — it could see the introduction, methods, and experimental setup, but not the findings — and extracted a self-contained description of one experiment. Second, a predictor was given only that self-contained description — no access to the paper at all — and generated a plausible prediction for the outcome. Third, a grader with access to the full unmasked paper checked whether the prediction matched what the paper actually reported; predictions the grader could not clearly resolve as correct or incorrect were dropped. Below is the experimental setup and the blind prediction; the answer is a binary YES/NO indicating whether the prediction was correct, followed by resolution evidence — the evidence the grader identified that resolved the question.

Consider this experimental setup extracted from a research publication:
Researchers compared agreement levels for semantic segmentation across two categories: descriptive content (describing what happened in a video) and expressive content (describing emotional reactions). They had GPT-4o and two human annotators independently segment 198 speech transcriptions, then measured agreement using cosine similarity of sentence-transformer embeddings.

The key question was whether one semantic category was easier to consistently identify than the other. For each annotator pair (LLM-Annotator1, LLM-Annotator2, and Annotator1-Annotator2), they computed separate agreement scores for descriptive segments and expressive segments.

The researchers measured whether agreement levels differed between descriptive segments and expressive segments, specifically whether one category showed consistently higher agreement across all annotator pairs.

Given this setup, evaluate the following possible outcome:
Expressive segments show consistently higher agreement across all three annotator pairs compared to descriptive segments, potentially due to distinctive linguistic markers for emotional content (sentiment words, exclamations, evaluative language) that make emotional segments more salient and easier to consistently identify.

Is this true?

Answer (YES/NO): NO